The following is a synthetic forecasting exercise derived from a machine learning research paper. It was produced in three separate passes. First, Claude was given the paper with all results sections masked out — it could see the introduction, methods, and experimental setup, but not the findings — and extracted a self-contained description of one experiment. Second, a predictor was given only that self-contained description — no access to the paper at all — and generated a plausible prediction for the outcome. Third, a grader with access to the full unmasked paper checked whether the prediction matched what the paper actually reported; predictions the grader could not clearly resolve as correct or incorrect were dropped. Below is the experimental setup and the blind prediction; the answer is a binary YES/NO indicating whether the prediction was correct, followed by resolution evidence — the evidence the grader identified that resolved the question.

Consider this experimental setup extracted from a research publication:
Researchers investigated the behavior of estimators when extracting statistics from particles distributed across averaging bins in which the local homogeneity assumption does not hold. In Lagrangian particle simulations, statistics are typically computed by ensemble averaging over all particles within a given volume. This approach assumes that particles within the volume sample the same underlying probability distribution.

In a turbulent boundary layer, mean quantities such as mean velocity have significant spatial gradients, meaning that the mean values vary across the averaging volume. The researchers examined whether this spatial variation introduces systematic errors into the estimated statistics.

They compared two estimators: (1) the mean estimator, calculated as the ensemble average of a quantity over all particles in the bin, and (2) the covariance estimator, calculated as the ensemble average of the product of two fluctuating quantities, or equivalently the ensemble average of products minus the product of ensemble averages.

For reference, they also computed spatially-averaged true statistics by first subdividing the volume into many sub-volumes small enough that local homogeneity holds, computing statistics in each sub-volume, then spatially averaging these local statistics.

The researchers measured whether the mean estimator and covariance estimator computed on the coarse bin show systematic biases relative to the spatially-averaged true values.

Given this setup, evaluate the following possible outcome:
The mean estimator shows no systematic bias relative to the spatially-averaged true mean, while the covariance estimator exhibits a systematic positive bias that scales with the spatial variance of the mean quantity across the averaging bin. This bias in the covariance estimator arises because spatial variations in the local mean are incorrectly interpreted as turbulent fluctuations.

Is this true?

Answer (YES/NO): YES